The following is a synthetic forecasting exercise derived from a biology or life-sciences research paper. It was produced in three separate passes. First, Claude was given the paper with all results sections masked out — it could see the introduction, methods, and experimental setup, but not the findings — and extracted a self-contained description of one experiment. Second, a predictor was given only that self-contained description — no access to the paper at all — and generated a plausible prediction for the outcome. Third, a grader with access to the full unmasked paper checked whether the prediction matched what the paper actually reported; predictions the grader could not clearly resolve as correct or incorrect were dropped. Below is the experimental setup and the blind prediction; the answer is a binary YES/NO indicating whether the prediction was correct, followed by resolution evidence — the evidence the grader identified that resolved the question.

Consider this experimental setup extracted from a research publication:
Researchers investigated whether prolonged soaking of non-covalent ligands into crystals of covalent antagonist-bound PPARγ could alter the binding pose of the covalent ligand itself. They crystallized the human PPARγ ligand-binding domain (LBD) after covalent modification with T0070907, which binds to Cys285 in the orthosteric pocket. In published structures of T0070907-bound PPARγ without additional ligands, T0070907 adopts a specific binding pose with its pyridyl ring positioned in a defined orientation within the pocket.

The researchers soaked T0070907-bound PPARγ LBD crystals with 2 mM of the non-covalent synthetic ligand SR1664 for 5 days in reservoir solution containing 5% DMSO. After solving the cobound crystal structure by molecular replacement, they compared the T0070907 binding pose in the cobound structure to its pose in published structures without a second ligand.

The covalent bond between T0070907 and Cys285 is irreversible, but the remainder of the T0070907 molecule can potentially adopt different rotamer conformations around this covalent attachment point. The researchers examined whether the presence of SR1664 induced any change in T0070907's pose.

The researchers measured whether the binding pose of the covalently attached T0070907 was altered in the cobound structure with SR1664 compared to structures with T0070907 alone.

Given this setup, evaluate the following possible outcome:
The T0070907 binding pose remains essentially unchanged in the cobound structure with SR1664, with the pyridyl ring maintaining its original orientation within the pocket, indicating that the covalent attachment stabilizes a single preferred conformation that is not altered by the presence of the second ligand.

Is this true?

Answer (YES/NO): NO